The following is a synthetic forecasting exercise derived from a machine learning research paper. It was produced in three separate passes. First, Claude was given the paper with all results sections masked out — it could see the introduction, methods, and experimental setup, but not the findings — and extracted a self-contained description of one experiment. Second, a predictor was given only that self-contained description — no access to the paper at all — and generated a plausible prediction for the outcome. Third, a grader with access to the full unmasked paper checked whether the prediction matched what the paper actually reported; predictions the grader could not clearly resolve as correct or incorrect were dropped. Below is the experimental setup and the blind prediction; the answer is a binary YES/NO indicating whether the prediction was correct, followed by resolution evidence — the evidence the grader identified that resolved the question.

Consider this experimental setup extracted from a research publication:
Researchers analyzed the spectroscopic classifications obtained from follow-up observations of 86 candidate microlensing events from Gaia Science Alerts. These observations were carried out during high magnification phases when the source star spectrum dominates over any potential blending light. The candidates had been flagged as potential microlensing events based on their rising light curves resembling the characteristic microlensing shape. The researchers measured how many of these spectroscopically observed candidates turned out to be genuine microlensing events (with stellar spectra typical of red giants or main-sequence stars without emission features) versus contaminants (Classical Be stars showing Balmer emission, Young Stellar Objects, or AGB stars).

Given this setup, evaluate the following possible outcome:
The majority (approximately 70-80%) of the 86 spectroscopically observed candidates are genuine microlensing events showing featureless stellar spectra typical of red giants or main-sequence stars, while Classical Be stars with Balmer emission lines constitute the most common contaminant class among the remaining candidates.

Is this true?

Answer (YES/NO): NO